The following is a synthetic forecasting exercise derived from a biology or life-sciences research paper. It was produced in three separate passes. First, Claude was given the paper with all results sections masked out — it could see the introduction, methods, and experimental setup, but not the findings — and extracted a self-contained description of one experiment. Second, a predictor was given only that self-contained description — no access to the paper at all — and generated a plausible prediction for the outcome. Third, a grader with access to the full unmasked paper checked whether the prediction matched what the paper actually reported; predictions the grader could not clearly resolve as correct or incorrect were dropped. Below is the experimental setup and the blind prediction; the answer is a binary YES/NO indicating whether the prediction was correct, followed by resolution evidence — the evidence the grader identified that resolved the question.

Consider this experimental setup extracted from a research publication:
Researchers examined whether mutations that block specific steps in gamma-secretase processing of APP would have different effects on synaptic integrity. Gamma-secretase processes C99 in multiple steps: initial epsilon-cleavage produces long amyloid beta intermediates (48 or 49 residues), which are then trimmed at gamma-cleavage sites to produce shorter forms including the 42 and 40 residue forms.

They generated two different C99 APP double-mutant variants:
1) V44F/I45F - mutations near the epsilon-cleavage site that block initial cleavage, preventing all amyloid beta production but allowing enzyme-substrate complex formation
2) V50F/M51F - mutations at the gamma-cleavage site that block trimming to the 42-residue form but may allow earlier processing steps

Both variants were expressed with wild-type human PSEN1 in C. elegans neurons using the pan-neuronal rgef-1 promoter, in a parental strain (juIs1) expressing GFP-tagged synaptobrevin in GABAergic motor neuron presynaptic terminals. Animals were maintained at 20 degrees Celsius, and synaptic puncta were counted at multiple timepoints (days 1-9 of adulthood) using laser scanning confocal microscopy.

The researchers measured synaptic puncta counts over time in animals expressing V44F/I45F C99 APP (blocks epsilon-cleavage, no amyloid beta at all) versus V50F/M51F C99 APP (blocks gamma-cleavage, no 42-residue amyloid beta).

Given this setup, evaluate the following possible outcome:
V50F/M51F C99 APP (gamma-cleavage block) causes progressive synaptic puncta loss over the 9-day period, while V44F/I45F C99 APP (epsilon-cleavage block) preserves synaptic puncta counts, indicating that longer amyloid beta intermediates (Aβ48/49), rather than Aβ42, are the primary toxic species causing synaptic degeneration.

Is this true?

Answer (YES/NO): NO